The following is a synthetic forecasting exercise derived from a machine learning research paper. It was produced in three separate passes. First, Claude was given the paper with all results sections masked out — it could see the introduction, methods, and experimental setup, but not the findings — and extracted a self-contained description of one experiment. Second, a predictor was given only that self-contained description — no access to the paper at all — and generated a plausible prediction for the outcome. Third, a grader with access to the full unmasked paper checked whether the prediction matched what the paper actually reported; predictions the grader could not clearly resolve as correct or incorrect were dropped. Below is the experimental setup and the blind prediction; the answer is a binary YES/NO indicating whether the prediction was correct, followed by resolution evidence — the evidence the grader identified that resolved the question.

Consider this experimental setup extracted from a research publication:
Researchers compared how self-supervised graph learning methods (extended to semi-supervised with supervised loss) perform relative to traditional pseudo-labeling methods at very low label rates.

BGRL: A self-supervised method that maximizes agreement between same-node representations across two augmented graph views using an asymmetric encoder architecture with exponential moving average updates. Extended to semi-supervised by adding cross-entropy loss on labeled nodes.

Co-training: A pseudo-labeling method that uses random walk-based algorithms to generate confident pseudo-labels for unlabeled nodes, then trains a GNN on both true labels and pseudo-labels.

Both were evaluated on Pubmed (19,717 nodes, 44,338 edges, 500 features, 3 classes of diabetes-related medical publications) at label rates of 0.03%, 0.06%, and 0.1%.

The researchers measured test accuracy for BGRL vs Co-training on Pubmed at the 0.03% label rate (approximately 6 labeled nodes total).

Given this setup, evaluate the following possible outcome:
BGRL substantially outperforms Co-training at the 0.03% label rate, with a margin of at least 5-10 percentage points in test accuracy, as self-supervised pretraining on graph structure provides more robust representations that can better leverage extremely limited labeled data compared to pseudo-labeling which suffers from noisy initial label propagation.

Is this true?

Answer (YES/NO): NO